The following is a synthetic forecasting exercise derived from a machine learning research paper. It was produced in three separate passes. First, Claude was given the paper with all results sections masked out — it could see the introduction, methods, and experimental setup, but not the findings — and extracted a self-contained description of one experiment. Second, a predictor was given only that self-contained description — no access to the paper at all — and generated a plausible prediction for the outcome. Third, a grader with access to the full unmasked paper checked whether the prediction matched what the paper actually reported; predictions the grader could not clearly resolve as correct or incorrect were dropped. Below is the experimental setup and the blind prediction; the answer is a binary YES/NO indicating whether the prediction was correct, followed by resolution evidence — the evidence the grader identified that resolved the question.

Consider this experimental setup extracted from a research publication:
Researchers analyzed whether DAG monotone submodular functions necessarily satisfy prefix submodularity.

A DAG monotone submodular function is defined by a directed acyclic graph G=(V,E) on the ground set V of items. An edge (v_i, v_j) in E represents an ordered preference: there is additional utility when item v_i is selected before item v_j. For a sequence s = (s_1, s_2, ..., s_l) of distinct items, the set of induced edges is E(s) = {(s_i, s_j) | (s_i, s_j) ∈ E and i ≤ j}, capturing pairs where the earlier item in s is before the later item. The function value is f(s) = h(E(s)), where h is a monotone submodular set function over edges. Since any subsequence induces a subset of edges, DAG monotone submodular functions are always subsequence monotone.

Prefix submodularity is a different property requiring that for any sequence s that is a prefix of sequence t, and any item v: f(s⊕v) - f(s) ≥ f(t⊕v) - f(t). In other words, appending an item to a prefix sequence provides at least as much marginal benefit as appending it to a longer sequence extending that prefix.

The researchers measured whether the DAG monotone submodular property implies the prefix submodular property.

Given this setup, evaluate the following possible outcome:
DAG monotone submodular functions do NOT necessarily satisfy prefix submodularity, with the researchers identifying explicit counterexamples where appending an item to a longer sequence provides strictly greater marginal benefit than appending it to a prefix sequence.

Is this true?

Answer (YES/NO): YES